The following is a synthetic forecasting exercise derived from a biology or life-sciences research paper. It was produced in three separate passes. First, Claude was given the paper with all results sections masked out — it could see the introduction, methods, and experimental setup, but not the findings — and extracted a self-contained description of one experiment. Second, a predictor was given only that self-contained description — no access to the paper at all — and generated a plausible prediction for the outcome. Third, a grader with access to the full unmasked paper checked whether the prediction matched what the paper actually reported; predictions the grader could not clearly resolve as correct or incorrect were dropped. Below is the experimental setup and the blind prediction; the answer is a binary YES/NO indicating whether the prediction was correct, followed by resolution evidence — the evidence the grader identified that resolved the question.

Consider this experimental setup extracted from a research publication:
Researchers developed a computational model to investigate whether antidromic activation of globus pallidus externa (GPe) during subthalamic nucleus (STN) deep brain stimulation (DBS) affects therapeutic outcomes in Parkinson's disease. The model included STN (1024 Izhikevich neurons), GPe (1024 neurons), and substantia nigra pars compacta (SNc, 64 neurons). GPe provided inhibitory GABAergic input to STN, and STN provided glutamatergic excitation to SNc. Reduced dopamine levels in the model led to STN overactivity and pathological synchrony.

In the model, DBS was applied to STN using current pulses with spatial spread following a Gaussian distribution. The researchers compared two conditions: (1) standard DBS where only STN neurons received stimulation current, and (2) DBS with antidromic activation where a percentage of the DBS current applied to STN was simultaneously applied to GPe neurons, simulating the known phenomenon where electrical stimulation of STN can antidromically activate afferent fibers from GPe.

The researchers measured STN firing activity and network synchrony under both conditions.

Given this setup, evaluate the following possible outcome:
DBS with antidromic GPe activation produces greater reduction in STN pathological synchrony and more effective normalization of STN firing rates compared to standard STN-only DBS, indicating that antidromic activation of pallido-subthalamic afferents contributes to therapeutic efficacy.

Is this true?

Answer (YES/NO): NO